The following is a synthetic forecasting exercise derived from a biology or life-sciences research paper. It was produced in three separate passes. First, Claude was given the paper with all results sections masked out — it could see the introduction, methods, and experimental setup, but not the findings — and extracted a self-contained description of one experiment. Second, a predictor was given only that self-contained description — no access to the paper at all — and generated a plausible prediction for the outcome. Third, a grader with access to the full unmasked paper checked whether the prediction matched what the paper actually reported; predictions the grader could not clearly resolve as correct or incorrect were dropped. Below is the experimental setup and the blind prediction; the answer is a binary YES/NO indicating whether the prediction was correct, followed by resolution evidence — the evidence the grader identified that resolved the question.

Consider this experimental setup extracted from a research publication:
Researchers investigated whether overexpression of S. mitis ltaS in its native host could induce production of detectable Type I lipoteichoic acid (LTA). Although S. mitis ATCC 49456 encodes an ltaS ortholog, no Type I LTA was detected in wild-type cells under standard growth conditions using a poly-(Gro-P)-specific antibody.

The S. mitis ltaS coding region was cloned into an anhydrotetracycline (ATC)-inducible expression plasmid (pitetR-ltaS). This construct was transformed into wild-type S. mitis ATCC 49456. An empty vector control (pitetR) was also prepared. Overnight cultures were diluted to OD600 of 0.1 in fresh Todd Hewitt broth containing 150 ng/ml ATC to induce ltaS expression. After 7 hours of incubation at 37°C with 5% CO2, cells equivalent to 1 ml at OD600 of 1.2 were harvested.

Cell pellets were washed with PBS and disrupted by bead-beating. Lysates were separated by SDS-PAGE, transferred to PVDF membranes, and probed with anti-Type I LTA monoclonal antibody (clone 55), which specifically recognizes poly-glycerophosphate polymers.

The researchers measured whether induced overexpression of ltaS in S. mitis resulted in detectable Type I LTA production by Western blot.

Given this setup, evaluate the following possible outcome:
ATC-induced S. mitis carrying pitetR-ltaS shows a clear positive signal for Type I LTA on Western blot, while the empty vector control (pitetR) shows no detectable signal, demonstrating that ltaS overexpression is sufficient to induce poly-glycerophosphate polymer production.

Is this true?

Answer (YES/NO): NO